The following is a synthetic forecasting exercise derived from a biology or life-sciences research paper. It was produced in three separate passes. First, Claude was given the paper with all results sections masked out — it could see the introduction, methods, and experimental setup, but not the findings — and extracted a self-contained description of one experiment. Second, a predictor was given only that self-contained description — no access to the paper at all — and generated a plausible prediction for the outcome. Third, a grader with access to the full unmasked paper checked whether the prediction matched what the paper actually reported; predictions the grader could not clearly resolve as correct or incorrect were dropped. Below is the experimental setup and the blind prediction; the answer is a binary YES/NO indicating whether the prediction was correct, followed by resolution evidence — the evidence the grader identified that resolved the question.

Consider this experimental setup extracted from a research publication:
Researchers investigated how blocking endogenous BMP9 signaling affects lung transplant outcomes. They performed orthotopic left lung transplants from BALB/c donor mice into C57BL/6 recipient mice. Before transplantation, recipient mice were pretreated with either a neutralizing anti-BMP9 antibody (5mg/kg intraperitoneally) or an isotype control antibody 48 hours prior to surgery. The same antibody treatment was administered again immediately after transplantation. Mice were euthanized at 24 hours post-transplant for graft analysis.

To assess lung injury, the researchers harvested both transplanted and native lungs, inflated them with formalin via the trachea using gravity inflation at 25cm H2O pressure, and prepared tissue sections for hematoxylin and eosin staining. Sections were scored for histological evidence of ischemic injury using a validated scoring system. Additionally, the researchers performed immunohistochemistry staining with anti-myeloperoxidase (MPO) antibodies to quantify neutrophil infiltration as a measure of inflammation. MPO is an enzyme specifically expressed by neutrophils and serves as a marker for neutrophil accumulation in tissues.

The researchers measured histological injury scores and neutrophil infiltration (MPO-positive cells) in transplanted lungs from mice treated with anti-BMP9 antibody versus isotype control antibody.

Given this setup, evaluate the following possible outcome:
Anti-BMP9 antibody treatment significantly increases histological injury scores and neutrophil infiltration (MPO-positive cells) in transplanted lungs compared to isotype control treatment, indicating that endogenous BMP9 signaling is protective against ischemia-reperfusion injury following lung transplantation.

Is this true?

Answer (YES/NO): YES